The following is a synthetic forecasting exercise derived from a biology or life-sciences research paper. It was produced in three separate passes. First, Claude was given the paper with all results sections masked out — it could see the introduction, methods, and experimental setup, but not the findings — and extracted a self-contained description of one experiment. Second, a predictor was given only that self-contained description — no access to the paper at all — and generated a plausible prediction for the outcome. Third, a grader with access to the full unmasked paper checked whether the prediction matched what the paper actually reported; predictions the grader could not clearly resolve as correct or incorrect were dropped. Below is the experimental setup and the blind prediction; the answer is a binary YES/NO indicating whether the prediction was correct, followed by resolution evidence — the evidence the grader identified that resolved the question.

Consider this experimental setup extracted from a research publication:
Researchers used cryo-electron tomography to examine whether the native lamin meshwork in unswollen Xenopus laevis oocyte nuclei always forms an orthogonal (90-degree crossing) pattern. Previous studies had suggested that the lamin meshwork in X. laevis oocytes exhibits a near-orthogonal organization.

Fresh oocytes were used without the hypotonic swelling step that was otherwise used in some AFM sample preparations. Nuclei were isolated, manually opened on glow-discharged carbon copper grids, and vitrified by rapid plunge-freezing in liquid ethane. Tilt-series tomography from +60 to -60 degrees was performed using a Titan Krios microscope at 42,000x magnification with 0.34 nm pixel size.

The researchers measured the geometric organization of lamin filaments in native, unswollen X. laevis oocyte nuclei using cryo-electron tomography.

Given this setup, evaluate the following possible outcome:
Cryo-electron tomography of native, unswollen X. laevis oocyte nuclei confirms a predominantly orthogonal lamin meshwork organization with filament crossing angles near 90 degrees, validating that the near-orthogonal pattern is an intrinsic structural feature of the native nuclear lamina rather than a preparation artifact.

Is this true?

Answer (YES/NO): NO